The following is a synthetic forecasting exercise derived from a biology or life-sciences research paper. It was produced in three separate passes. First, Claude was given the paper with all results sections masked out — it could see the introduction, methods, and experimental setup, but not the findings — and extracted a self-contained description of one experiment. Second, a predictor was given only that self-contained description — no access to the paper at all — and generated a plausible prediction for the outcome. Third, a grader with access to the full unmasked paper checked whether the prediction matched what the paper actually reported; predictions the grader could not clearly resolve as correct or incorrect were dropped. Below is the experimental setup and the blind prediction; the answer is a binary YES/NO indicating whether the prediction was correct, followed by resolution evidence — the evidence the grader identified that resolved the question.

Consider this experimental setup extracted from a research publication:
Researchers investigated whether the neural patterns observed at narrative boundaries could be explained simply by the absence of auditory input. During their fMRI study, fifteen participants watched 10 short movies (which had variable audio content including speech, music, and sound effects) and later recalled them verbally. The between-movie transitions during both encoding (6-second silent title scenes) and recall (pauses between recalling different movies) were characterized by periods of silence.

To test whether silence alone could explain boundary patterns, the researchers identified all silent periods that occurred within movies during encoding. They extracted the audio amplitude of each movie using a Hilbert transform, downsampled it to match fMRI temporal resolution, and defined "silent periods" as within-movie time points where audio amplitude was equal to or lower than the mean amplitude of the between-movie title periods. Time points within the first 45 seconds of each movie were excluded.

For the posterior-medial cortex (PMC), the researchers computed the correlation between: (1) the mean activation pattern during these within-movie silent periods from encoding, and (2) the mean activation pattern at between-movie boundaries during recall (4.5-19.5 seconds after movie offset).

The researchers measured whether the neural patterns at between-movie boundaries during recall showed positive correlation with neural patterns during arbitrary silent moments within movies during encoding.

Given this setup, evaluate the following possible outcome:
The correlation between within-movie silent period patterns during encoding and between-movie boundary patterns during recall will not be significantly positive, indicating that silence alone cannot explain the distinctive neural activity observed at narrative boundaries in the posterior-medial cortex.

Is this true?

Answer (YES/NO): YES